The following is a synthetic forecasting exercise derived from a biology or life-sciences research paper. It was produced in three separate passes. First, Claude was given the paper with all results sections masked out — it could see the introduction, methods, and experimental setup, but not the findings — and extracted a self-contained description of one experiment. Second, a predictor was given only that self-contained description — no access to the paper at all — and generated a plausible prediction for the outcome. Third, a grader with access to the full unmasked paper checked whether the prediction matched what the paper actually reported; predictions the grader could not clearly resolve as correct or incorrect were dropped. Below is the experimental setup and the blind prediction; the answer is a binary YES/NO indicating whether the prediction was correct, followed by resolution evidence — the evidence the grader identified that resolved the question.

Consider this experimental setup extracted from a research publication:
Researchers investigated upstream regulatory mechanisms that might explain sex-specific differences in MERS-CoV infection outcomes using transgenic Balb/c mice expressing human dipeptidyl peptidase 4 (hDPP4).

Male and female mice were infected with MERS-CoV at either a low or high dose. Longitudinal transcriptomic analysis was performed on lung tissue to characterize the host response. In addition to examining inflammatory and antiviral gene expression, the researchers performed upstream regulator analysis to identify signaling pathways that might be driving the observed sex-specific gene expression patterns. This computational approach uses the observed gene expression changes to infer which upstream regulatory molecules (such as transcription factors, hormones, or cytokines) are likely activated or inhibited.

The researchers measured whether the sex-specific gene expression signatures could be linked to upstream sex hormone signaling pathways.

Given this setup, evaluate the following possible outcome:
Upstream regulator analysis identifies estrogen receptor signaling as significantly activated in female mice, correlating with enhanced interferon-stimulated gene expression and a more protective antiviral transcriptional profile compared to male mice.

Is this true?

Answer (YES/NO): NO